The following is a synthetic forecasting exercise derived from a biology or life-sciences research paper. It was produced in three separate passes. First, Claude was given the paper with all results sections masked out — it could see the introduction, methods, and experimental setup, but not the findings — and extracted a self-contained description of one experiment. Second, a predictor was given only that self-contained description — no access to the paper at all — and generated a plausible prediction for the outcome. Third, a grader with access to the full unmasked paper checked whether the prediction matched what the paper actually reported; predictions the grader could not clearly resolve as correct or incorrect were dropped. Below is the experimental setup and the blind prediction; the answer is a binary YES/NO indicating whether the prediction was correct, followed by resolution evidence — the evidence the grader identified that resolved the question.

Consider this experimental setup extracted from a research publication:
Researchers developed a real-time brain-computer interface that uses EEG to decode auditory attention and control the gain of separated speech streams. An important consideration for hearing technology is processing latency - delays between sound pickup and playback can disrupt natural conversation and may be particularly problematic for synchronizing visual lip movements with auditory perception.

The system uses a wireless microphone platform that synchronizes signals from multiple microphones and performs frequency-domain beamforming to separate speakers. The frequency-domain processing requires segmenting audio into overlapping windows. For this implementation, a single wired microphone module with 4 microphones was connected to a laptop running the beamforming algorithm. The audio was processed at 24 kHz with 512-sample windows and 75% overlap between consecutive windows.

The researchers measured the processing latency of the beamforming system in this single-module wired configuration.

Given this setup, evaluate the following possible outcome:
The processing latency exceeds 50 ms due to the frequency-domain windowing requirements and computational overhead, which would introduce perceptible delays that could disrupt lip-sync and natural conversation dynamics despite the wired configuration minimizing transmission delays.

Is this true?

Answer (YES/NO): NO